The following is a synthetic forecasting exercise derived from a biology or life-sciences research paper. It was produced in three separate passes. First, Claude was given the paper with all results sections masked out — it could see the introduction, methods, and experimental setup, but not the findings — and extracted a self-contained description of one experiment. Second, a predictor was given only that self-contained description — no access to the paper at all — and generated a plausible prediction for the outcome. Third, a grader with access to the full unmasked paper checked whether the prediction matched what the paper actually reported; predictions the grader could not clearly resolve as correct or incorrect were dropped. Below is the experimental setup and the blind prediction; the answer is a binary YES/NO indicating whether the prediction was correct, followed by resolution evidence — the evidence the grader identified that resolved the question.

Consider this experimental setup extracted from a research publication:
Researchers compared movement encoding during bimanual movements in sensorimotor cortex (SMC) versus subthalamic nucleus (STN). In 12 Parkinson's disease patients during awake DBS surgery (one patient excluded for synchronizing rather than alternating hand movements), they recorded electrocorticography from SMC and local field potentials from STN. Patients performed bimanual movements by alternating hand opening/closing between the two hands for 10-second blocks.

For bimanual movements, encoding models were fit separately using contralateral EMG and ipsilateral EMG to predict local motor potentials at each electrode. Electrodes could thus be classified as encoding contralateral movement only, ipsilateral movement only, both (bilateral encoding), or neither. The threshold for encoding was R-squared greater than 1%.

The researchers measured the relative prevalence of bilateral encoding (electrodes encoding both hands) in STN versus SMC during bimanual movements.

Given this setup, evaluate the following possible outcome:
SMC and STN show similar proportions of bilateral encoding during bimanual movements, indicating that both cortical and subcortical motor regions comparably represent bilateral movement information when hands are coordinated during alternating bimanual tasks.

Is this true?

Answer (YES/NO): NO